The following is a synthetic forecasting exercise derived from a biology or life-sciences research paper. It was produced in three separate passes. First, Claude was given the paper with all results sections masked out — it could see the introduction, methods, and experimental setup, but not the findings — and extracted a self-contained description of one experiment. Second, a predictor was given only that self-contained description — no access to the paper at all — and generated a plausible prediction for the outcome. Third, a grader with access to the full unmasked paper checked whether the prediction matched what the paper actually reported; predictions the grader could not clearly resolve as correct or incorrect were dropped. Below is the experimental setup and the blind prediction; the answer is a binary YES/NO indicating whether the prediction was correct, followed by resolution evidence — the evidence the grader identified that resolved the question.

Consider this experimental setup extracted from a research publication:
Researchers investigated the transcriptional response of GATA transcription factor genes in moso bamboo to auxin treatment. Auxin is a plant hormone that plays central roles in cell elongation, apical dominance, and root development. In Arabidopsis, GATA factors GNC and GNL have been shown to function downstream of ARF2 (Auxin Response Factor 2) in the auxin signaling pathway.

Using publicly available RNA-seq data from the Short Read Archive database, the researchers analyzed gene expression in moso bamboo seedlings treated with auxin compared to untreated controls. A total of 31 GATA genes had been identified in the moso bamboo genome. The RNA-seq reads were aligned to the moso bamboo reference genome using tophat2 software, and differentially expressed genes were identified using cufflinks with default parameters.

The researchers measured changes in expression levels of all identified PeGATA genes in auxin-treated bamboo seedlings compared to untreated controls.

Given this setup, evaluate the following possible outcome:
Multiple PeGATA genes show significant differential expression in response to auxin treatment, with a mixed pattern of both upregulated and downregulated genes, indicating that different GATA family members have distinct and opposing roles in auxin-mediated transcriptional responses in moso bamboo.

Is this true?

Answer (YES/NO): NO